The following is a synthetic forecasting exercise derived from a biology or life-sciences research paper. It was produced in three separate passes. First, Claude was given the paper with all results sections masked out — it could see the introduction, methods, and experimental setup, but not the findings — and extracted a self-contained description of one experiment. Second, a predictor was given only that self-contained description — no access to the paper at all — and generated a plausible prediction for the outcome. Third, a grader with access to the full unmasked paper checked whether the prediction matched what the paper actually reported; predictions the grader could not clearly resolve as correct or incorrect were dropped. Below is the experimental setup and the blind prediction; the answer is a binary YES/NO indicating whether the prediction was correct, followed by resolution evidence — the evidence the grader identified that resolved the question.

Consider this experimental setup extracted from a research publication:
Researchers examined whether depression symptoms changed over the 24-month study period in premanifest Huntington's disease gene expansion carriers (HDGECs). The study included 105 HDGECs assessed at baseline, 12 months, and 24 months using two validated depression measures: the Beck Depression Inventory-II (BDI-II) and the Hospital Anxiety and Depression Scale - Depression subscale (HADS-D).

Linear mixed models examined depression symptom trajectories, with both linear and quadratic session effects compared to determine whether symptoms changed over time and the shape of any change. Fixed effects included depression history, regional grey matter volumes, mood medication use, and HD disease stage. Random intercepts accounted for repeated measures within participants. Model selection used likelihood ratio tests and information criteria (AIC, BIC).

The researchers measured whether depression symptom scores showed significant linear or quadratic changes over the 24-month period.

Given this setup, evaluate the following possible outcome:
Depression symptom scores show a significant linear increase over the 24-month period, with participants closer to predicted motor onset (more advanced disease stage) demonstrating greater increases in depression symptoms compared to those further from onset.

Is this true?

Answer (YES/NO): NO